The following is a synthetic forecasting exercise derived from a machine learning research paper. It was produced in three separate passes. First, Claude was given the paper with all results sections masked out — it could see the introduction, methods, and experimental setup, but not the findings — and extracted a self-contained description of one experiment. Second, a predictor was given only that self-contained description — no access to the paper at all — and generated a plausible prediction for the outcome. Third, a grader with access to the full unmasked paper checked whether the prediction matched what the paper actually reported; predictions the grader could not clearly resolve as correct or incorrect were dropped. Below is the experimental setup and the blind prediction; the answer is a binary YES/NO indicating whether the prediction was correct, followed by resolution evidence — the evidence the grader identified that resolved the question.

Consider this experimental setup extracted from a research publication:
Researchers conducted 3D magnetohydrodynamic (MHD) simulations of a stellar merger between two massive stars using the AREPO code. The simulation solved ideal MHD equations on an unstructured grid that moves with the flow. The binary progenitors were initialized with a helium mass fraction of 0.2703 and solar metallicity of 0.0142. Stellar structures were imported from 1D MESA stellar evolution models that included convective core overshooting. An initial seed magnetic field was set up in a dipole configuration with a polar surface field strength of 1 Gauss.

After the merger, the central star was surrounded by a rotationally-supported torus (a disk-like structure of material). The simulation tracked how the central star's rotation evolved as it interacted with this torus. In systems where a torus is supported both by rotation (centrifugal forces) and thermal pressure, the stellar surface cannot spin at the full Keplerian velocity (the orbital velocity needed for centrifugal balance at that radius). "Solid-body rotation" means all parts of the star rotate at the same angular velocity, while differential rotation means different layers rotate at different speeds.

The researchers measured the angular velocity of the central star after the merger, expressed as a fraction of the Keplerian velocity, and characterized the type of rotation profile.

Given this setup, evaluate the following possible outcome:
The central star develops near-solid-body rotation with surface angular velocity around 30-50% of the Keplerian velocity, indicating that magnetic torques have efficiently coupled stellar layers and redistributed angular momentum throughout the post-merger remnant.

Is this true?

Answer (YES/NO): NO